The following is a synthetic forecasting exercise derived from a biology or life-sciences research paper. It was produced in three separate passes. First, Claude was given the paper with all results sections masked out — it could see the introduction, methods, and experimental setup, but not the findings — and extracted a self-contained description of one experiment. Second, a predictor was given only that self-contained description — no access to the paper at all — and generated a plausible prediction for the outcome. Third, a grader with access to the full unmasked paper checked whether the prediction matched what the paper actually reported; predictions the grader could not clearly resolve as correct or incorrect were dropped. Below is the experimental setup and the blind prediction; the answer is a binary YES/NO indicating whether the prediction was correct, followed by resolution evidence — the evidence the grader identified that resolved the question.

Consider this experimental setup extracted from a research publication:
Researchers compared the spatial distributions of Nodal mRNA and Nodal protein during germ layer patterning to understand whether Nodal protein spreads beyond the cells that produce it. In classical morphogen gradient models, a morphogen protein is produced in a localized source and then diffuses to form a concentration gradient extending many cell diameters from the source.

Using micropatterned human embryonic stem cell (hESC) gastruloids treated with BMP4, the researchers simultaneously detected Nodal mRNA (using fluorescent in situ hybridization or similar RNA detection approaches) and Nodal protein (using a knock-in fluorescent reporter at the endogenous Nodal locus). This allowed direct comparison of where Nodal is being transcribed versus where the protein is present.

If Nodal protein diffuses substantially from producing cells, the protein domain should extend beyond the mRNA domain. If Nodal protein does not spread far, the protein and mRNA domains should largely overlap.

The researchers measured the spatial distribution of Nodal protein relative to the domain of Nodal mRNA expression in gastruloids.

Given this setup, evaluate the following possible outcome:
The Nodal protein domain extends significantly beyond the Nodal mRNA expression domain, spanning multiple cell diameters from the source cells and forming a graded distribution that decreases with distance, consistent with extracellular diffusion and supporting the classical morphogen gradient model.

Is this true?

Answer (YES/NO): NO